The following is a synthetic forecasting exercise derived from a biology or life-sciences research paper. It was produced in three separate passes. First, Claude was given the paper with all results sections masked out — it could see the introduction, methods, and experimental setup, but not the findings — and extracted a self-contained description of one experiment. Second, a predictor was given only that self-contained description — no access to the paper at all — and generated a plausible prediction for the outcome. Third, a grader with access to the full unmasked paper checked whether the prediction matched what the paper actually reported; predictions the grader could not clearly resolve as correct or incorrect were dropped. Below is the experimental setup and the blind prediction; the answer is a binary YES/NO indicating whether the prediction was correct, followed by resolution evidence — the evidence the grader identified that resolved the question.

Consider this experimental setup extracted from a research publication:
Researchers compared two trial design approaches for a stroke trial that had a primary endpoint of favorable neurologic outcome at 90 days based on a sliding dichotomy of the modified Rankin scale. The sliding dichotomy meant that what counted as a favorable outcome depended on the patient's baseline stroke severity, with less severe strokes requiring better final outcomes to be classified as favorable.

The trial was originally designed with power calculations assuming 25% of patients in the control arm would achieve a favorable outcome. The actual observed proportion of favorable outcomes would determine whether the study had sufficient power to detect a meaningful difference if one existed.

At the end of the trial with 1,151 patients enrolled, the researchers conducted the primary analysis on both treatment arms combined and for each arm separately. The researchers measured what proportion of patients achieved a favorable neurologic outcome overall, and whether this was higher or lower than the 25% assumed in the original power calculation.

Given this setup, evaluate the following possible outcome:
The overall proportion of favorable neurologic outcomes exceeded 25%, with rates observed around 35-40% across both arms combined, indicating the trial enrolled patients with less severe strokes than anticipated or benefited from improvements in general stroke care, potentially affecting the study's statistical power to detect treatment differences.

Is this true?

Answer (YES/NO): NO